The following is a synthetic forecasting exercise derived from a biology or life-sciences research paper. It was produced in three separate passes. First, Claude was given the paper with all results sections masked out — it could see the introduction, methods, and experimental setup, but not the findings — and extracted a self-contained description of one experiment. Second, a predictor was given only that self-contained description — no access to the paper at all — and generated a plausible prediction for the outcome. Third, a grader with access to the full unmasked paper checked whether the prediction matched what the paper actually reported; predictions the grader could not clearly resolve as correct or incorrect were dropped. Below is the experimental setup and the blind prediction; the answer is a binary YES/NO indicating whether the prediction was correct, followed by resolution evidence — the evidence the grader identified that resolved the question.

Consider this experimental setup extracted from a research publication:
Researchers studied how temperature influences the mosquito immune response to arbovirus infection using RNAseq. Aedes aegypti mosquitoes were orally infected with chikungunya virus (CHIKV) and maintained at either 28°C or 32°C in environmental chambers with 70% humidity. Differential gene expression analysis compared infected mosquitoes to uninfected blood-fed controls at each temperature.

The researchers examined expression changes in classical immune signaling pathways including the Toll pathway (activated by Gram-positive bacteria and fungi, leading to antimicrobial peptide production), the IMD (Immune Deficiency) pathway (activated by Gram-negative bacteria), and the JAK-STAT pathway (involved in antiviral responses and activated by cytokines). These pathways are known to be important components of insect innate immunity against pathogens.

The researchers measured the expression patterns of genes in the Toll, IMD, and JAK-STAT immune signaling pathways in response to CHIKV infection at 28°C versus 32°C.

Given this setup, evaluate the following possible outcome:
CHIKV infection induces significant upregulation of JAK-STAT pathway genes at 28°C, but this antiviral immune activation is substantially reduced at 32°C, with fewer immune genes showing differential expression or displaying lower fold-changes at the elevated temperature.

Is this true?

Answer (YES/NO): YES